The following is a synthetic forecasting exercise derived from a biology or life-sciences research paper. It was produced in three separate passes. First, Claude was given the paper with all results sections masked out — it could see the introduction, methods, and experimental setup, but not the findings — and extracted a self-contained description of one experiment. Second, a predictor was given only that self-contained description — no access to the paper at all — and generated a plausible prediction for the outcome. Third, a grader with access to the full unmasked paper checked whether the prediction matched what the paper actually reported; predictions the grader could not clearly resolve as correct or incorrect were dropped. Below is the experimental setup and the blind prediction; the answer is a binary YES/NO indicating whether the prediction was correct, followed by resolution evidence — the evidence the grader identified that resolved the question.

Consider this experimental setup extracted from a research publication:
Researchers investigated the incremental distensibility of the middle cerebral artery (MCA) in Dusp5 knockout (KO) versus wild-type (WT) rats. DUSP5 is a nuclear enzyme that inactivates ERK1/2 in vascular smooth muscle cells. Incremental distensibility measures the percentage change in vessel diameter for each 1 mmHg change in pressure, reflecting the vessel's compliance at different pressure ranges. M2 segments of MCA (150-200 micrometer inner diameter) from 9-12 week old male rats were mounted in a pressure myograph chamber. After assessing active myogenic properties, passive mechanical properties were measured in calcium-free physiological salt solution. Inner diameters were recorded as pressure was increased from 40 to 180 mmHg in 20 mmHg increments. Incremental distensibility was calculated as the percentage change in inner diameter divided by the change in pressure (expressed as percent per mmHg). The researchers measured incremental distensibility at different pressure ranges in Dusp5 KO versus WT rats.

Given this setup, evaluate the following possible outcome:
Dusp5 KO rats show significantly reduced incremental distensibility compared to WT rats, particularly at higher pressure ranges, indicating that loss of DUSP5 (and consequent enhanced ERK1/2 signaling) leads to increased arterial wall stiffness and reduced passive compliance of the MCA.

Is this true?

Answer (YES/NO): NO